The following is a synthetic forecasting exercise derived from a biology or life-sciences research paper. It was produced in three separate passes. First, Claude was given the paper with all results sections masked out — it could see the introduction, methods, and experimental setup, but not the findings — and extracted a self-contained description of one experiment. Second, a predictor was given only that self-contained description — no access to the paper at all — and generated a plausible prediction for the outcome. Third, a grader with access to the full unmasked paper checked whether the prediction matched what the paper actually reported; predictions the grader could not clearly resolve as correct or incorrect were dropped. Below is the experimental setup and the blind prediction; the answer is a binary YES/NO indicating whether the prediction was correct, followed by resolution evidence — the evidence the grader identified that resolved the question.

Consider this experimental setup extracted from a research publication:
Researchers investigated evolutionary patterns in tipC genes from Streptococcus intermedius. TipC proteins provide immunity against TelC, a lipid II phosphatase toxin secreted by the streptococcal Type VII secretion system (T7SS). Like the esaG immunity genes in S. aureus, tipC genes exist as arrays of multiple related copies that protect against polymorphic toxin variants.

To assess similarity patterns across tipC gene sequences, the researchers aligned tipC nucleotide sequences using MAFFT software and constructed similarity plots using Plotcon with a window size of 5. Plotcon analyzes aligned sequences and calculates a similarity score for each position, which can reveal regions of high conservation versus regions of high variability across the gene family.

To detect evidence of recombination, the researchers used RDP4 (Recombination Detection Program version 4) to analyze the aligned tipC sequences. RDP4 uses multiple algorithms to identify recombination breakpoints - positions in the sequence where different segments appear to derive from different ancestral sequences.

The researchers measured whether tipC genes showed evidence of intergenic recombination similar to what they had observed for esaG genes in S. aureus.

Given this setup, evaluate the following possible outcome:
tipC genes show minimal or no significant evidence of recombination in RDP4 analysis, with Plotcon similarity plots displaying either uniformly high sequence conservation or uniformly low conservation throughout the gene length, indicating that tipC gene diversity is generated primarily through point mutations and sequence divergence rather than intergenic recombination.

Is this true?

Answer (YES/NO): NO